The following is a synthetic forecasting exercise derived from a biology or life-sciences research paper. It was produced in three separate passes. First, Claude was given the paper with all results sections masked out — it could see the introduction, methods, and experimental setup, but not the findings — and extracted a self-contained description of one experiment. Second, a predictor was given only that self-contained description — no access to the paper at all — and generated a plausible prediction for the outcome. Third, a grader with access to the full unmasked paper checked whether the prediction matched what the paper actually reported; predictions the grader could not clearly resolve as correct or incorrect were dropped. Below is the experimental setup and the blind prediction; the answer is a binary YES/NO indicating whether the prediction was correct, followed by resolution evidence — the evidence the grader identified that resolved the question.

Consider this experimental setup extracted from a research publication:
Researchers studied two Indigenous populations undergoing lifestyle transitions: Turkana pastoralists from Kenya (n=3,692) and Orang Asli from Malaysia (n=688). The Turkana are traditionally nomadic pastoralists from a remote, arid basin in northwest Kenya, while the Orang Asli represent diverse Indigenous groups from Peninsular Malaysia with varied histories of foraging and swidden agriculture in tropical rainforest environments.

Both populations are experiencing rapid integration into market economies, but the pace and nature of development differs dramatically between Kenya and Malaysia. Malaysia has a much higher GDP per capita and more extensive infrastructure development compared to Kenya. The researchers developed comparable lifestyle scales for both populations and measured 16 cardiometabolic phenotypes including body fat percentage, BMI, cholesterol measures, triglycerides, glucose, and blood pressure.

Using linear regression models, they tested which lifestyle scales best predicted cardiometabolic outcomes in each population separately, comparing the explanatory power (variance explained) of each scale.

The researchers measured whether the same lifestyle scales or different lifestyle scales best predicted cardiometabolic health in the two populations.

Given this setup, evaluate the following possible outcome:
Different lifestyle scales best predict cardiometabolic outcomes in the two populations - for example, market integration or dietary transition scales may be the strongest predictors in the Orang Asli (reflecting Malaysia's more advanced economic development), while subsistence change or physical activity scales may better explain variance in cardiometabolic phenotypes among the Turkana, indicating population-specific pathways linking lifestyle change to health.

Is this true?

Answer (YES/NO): NO